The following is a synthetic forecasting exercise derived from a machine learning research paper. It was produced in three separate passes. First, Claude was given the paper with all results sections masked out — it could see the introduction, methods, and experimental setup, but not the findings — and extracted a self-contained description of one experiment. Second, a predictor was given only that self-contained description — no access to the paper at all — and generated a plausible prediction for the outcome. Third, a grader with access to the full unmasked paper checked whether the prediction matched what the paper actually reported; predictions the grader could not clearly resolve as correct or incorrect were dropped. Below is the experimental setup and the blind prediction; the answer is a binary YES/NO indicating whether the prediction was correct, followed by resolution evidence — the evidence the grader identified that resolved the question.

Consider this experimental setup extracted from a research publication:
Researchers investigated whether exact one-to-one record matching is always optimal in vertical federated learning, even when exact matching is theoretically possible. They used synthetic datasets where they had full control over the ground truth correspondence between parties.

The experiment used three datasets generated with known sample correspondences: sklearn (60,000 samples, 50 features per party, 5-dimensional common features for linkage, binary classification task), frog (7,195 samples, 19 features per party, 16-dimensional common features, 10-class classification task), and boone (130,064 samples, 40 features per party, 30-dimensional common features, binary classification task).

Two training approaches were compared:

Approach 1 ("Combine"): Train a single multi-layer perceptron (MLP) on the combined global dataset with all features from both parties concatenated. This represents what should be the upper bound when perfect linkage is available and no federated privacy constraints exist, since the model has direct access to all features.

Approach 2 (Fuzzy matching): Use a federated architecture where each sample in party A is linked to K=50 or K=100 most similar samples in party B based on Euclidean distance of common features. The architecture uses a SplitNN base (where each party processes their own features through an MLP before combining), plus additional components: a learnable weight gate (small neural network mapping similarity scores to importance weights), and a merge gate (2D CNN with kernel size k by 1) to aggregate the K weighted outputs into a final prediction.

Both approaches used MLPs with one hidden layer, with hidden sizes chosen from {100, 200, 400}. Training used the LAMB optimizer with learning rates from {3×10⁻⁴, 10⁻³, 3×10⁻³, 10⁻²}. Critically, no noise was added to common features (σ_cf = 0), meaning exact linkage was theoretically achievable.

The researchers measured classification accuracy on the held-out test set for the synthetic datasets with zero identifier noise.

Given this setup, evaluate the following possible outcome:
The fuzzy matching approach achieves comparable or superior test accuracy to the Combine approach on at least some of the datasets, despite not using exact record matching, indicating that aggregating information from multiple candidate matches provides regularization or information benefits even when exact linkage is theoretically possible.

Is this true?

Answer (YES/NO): YES